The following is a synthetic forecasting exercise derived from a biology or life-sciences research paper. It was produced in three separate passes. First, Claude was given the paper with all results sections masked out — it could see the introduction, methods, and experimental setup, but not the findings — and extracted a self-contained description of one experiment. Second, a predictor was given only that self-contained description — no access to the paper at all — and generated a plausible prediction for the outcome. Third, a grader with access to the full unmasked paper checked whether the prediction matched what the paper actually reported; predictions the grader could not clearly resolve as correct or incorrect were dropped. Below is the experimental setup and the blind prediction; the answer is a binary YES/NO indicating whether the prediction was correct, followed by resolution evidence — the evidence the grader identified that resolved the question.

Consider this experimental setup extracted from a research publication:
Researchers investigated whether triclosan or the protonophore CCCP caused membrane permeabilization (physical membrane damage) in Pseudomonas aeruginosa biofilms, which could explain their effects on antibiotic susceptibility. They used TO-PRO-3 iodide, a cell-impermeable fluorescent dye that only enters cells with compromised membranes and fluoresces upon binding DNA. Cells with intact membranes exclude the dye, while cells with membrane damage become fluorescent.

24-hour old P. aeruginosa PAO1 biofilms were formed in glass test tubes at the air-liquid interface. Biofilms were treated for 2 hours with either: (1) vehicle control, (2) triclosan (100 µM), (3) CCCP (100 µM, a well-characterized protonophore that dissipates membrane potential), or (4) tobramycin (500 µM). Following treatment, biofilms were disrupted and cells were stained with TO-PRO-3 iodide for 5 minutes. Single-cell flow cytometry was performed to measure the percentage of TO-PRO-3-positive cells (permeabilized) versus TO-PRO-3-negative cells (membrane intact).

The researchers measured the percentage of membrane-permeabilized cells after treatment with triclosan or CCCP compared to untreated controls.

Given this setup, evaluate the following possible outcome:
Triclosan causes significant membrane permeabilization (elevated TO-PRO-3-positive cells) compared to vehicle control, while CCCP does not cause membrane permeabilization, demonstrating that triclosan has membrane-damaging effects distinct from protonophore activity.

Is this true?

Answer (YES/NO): NO